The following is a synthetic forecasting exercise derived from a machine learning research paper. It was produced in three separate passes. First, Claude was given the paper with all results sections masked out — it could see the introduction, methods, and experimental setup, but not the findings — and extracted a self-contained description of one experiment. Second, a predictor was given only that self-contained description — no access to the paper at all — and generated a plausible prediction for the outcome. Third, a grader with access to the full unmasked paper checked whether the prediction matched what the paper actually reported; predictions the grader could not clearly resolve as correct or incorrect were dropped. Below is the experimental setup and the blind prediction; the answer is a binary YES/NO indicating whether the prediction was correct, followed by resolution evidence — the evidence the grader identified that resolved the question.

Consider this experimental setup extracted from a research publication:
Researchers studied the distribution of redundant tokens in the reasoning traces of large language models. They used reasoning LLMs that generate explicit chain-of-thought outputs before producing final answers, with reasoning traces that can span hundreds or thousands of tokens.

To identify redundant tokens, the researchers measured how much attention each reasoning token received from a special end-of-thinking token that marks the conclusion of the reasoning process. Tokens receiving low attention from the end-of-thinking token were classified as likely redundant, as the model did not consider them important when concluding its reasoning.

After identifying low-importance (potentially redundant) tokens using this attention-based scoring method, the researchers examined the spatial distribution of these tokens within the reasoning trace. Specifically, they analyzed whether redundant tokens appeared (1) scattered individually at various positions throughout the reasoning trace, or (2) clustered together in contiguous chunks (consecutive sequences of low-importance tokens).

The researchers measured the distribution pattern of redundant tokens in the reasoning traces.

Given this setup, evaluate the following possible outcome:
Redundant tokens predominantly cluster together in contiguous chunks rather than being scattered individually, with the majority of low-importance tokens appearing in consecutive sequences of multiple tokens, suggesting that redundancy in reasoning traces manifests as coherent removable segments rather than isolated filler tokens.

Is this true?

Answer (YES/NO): YES